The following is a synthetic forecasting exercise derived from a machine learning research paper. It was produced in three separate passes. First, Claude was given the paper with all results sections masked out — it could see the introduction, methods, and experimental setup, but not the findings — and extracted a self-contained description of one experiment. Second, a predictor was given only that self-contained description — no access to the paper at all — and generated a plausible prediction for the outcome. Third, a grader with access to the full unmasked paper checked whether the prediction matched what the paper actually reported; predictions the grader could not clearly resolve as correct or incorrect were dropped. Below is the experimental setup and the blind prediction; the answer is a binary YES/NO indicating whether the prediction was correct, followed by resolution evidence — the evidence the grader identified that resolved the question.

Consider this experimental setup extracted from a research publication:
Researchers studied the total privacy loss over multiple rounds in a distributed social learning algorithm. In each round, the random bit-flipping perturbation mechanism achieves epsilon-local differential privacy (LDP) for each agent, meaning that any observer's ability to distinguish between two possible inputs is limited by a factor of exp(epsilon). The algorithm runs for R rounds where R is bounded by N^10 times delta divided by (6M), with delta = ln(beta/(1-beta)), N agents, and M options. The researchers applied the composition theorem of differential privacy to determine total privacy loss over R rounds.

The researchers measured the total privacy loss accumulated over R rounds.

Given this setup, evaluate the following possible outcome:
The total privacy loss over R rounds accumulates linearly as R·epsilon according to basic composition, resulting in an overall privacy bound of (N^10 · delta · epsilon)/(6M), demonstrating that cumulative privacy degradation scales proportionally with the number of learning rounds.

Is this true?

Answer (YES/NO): YES